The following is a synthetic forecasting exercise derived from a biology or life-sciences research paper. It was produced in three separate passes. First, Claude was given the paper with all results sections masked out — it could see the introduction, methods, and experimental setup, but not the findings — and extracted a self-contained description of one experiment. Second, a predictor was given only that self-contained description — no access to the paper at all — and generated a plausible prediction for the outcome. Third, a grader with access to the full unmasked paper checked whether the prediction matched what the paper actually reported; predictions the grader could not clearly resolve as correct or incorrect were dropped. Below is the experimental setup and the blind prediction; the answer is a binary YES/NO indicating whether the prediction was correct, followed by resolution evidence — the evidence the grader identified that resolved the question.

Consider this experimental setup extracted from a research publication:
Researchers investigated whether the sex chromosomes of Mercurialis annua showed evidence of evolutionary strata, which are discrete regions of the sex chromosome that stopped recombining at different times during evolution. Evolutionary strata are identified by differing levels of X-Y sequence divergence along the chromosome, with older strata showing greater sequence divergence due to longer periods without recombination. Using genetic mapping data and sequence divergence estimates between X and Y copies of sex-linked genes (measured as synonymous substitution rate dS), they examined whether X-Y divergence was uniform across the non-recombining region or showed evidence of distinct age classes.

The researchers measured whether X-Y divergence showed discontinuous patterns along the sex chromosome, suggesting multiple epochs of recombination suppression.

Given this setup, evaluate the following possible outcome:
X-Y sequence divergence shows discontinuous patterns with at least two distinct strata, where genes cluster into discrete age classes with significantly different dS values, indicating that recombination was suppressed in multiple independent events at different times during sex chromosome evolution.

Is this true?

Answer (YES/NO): NO